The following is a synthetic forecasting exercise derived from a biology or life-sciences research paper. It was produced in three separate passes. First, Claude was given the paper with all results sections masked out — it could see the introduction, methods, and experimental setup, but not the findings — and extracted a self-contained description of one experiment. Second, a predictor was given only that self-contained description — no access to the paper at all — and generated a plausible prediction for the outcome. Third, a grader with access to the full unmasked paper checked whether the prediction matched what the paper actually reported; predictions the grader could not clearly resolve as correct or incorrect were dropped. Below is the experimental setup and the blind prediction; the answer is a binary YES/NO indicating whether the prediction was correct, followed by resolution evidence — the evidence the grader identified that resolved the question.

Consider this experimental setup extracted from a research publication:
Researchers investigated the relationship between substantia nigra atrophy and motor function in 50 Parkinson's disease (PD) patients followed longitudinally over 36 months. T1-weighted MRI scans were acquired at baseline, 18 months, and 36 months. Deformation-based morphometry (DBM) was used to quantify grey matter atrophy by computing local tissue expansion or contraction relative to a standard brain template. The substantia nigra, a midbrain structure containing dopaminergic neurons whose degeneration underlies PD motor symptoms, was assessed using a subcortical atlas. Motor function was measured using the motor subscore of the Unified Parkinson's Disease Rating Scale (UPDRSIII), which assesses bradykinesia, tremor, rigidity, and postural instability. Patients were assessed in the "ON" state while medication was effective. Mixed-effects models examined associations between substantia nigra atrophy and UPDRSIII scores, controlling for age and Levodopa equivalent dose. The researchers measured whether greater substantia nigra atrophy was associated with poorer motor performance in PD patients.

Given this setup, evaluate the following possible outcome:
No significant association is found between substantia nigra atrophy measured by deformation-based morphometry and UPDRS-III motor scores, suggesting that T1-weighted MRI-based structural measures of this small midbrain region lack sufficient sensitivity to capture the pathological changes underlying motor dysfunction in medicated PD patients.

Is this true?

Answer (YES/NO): NO